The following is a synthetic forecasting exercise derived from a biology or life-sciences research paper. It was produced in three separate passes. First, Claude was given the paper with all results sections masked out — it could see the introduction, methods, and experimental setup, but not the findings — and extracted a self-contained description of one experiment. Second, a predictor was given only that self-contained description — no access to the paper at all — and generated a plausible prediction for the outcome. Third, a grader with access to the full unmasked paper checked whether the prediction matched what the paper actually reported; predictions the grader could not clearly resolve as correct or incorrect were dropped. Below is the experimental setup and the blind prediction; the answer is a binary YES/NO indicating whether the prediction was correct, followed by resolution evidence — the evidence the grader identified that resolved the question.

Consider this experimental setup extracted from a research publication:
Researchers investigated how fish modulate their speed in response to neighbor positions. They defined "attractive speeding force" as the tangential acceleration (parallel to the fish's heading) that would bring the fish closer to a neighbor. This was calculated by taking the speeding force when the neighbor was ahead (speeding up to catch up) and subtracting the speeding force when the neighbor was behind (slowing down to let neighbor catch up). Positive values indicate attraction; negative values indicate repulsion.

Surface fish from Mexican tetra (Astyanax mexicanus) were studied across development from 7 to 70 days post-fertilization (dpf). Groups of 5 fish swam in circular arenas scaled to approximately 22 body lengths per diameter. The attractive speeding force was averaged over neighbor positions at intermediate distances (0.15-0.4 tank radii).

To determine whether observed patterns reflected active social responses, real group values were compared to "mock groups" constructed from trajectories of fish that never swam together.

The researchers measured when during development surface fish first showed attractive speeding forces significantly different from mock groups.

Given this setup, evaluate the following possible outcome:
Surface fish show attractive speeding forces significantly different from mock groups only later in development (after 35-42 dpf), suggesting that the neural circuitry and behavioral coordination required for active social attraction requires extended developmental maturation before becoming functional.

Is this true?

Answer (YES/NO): YES